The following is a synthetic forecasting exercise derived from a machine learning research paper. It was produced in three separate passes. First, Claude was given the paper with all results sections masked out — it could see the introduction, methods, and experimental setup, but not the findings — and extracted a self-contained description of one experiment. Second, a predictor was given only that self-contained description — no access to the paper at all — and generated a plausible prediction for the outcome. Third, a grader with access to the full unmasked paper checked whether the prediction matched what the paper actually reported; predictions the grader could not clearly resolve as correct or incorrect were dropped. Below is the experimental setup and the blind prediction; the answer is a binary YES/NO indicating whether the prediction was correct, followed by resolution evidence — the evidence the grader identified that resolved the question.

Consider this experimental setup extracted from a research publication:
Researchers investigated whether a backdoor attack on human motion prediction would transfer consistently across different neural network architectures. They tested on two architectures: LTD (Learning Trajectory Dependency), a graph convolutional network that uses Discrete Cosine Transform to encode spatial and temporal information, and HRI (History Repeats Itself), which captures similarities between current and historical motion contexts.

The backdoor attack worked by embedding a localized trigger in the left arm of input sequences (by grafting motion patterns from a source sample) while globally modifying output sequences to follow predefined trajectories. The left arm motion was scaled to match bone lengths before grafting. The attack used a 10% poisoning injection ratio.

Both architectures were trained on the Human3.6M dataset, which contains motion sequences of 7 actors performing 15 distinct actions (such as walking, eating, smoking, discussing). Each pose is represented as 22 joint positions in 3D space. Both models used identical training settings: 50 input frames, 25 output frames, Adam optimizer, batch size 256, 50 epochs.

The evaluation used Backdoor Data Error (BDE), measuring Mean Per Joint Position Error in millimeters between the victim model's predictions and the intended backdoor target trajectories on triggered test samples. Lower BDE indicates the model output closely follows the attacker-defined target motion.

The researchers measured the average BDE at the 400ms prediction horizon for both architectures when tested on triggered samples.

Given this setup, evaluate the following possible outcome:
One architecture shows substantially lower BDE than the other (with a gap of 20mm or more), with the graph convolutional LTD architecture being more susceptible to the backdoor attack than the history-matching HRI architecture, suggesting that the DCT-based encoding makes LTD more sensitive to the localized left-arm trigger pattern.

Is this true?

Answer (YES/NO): NO